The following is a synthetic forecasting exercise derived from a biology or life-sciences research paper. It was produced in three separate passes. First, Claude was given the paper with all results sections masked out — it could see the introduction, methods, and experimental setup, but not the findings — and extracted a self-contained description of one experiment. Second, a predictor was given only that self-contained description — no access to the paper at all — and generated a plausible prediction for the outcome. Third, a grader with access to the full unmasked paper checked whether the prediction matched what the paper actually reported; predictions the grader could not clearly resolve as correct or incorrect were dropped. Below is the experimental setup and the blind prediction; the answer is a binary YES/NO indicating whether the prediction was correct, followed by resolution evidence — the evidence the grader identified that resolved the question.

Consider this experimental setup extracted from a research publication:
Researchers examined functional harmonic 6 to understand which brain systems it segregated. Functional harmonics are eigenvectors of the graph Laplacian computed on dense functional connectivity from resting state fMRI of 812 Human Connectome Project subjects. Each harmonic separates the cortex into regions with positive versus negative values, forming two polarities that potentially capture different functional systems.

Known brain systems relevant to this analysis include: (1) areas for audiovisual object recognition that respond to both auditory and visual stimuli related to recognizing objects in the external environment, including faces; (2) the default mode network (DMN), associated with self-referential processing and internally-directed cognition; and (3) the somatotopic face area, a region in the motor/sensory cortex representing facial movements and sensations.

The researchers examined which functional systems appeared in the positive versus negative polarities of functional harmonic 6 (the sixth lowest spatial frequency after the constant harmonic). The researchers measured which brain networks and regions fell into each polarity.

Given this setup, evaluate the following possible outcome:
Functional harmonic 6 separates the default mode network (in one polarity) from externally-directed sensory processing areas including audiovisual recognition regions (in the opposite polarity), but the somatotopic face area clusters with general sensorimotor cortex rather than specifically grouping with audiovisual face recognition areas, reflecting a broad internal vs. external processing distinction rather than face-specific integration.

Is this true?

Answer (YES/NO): NO